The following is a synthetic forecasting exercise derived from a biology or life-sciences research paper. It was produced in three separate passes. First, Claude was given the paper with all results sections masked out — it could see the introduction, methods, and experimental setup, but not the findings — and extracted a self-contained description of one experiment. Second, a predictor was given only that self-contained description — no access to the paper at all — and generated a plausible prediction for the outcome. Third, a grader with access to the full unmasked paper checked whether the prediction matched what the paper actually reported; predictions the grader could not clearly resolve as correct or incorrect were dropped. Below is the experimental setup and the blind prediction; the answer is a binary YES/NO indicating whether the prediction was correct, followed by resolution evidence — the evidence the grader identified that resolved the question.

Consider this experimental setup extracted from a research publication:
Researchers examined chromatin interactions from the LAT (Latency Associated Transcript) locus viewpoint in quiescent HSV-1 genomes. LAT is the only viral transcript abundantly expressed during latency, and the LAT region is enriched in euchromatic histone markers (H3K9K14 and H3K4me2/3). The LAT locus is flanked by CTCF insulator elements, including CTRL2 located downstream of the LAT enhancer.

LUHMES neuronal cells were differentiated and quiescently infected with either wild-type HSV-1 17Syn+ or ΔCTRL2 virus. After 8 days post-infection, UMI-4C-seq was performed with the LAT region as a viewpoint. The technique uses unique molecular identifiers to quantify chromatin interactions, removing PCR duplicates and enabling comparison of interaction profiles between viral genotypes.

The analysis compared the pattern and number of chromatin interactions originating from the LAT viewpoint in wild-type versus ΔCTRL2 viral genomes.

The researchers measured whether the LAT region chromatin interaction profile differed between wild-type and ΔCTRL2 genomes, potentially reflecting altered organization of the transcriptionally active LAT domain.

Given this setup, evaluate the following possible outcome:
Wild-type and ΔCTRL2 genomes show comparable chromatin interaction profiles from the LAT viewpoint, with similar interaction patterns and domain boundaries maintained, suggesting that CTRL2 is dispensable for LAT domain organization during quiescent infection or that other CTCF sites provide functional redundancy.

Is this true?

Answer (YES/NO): NO